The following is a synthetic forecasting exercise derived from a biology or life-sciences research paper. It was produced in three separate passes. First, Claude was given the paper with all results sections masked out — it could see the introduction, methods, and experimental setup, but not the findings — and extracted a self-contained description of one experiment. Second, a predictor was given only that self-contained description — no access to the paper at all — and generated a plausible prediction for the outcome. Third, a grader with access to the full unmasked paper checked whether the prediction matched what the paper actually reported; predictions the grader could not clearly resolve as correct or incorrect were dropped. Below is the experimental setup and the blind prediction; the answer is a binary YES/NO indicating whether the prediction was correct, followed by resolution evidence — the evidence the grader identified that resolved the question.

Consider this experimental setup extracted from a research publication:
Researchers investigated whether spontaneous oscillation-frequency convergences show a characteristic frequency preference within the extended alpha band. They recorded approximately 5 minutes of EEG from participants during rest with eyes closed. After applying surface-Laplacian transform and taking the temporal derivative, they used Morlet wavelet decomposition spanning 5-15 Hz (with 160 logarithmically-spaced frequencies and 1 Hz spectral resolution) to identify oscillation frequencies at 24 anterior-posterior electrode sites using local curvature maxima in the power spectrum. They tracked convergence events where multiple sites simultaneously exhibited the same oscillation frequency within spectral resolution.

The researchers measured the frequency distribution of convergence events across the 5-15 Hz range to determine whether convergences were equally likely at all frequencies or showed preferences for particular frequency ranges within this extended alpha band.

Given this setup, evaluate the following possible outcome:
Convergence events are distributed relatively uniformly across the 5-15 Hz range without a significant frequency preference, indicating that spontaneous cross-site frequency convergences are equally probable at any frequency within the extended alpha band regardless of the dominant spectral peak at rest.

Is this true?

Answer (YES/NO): NO